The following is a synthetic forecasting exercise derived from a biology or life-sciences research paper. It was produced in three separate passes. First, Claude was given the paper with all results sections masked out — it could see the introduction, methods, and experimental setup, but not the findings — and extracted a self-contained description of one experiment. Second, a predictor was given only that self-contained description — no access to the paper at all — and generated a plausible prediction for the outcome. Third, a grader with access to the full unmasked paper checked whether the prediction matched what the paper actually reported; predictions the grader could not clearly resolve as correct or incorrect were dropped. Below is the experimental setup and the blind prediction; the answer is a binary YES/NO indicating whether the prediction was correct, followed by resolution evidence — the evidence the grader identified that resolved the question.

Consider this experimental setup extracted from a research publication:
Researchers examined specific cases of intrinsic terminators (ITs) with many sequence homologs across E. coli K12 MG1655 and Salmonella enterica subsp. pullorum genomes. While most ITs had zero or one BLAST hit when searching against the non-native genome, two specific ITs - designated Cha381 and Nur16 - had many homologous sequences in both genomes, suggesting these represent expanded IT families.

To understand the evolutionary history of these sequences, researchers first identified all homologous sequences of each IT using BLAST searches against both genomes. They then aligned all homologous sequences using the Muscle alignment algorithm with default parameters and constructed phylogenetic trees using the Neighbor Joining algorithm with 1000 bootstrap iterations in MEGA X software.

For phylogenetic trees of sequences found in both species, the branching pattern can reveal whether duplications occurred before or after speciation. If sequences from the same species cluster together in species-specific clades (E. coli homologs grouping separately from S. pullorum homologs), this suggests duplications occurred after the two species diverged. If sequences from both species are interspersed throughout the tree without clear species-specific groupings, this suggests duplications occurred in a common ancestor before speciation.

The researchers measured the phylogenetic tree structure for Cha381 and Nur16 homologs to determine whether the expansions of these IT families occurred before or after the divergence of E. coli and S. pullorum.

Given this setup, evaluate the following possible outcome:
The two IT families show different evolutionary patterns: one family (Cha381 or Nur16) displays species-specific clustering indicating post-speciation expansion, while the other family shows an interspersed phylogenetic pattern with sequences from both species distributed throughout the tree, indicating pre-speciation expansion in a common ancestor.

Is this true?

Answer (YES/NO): NO